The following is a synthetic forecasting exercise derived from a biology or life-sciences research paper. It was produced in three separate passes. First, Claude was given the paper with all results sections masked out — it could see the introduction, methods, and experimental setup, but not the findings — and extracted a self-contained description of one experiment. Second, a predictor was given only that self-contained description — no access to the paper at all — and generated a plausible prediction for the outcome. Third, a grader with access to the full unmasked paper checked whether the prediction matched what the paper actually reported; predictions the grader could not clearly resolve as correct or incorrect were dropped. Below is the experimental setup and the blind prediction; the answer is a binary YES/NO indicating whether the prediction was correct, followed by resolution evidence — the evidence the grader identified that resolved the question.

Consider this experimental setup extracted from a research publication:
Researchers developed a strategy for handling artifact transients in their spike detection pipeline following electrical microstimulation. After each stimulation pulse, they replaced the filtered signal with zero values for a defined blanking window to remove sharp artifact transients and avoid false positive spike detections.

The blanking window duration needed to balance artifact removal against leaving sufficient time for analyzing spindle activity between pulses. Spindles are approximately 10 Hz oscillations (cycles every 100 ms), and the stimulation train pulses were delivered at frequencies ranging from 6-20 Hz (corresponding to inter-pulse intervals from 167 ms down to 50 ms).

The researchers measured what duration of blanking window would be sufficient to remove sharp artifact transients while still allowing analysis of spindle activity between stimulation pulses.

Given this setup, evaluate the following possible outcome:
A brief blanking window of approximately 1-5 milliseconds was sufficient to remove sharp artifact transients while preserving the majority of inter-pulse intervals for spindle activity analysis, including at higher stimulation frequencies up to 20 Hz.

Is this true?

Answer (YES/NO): NO